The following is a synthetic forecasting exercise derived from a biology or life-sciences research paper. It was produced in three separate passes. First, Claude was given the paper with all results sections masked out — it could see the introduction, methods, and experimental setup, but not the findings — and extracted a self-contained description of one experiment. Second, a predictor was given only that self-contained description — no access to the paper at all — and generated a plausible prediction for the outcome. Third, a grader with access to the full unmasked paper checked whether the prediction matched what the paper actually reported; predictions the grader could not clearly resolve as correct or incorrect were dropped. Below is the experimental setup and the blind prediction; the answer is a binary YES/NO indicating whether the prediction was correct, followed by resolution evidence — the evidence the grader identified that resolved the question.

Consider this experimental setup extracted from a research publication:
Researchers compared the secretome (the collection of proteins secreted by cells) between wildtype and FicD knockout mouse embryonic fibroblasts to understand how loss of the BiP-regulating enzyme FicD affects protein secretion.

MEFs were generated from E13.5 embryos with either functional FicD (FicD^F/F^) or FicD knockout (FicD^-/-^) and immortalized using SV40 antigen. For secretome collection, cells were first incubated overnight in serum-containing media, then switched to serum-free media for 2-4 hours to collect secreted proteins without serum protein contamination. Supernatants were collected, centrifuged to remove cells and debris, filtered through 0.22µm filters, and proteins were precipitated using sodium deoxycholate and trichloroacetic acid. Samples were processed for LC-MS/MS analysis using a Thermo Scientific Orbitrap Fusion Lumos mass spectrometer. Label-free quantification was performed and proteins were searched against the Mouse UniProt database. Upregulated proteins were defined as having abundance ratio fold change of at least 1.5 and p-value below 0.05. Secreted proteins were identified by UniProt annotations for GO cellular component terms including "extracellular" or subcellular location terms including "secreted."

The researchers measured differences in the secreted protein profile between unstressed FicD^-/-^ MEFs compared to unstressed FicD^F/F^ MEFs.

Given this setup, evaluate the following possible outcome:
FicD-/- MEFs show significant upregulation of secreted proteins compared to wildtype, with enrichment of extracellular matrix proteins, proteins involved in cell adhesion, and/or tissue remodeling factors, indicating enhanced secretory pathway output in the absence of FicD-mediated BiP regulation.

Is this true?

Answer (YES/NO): YES